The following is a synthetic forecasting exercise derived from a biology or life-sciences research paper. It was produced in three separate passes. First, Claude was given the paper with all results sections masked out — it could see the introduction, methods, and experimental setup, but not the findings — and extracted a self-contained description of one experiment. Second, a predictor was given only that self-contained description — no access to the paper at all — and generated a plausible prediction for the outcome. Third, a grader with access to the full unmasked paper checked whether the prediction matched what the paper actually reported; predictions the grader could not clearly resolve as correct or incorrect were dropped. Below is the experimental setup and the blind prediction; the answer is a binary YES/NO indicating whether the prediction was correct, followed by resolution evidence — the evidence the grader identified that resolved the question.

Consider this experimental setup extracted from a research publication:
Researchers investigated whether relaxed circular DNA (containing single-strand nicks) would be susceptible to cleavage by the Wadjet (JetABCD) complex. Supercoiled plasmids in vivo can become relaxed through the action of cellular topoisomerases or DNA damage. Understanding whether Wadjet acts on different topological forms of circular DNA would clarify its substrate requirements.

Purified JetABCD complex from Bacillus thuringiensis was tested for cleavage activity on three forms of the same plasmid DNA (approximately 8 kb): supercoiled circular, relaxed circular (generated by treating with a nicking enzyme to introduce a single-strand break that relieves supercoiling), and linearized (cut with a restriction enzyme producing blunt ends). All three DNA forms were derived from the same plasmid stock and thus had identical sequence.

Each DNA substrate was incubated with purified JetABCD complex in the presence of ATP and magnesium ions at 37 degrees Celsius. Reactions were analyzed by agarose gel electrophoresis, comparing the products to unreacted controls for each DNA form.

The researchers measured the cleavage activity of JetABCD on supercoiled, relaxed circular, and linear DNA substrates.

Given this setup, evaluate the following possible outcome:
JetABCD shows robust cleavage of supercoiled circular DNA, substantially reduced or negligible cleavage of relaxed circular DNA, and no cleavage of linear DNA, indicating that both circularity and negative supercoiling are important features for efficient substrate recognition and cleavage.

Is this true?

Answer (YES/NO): NO